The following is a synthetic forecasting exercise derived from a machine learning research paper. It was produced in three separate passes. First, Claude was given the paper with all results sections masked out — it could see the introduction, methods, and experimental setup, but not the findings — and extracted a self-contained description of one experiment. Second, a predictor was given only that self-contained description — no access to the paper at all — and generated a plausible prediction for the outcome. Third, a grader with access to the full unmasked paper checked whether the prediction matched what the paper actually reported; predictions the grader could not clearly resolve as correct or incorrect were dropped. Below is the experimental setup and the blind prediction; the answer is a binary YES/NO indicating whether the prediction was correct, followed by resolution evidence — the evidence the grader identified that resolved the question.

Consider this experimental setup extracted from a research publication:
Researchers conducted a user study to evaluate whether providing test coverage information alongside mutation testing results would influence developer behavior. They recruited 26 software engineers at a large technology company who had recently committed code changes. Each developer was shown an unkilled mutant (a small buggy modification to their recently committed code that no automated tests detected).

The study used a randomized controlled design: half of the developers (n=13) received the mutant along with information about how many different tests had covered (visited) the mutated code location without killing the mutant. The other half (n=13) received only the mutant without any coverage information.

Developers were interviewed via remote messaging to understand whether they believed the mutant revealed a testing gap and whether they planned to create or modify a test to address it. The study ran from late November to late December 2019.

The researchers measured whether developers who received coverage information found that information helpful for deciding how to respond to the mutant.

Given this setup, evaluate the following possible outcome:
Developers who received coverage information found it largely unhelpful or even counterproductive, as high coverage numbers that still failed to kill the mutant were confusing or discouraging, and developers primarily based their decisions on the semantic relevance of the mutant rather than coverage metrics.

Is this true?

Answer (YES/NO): NO